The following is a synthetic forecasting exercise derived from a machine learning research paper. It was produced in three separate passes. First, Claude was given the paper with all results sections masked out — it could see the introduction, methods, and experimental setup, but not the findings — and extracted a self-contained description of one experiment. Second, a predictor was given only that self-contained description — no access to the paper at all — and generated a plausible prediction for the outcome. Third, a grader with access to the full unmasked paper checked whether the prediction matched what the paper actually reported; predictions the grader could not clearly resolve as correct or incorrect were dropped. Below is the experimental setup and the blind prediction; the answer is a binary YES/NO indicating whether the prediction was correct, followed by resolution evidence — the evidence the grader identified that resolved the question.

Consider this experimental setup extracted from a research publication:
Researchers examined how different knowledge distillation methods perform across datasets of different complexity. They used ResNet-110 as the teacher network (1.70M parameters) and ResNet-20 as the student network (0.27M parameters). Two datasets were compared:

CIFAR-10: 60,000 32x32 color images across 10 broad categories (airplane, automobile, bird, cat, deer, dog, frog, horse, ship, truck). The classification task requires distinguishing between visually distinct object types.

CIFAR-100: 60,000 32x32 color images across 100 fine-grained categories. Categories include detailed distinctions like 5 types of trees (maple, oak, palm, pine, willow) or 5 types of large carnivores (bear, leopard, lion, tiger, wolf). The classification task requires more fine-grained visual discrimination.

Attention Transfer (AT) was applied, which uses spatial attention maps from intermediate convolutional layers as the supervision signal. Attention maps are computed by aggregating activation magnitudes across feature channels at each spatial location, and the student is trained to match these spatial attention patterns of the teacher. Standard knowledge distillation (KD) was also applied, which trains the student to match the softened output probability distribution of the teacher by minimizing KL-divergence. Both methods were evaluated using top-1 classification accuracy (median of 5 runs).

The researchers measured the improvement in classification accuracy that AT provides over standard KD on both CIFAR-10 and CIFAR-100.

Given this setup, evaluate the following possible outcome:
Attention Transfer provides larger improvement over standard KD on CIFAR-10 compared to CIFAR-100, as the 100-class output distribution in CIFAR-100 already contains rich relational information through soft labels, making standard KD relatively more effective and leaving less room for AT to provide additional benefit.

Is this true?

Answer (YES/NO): YES